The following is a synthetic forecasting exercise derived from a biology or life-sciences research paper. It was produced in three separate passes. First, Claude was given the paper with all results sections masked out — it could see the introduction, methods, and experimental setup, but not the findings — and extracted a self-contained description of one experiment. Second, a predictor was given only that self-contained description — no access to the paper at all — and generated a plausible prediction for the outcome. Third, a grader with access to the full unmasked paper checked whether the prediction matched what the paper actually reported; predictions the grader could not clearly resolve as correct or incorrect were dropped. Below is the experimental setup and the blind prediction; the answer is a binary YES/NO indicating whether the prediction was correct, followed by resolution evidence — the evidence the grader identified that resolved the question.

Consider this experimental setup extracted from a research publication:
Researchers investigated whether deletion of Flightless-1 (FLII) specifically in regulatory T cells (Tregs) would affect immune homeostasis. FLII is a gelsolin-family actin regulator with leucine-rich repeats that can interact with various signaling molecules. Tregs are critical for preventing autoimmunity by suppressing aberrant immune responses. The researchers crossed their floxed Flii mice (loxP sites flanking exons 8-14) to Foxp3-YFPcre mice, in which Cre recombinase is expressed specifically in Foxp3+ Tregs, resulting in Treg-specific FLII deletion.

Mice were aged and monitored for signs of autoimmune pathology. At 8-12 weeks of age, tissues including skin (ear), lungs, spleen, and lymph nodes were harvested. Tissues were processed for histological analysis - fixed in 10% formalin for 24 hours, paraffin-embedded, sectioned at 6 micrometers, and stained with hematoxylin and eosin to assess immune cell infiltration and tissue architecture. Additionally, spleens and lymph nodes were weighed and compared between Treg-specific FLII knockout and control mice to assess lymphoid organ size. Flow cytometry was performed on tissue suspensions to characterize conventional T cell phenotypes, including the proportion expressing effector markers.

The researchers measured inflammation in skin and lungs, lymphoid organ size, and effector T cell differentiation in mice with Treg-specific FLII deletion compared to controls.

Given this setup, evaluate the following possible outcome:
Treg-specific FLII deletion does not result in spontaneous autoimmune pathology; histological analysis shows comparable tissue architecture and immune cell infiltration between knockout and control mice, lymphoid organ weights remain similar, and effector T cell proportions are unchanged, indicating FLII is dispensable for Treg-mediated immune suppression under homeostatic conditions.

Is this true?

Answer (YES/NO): NO